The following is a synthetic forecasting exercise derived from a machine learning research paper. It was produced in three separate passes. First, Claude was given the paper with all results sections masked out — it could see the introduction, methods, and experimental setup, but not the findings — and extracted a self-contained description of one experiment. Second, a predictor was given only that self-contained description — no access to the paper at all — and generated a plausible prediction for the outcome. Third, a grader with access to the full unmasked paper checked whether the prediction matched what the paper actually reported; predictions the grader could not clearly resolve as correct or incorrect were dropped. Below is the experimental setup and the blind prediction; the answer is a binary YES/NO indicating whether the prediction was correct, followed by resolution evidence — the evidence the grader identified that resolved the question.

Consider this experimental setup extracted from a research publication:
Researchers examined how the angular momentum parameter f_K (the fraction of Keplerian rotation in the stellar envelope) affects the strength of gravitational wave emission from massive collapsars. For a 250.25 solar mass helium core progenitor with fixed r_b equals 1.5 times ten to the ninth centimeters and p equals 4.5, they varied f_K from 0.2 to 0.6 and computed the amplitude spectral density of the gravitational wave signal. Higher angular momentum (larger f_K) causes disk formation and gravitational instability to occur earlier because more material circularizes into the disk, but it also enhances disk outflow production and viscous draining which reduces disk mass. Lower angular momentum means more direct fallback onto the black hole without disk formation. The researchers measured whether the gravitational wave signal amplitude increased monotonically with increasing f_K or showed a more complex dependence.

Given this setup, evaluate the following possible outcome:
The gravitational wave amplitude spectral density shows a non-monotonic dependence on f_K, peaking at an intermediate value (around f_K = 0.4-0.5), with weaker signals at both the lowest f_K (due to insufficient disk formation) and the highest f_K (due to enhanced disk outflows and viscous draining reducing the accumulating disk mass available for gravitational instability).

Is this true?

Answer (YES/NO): NO